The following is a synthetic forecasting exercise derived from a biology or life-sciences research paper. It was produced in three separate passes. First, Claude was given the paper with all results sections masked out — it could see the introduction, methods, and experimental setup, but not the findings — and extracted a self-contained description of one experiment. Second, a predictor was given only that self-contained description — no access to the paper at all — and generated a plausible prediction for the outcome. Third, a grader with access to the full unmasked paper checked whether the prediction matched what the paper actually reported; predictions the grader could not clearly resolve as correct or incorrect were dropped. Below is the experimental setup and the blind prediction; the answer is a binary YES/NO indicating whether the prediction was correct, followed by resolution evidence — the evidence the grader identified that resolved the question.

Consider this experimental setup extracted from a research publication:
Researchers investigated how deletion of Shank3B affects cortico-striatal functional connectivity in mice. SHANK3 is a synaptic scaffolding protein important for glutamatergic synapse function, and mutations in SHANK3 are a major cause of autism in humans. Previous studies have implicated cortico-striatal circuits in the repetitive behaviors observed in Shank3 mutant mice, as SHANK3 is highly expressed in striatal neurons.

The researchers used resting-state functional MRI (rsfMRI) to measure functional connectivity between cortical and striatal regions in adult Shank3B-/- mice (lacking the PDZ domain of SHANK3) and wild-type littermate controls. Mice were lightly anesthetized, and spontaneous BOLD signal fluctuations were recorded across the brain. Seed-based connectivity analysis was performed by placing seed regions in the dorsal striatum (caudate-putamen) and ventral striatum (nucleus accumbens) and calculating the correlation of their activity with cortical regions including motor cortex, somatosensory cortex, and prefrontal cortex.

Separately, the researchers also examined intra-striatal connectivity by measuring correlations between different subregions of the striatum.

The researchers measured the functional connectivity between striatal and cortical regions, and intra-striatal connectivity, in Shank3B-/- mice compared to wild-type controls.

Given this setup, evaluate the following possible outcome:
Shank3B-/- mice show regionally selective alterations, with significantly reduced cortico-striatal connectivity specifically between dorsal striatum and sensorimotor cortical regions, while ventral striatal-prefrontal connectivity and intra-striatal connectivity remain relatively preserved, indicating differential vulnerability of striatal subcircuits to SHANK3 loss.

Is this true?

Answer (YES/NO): NO